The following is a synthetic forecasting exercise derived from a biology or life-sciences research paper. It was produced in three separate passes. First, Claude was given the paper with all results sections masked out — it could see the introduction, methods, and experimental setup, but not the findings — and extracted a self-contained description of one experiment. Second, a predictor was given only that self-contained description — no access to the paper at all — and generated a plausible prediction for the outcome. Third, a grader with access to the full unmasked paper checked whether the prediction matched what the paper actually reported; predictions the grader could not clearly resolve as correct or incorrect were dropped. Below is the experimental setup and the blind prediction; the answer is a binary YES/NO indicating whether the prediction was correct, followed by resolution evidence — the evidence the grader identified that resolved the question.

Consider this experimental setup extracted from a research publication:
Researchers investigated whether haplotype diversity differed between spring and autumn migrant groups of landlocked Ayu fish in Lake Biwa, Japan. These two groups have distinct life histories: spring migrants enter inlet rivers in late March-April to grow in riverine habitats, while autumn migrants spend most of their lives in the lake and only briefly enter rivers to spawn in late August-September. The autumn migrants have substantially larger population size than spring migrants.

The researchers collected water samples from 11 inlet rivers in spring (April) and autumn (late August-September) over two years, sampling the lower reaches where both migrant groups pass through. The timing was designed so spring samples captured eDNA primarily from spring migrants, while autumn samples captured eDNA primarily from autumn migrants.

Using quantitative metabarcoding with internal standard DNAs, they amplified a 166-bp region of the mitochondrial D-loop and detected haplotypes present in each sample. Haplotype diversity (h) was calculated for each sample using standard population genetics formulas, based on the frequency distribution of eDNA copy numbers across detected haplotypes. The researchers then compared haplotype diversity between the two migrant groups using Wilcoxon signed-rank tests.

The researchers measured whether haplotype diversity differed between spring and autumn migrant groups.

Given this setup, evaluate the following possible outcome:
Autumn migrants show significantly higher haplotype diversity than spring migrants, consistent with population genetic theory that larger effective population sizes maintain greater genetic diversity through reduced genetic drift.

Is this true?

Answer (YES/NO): NO